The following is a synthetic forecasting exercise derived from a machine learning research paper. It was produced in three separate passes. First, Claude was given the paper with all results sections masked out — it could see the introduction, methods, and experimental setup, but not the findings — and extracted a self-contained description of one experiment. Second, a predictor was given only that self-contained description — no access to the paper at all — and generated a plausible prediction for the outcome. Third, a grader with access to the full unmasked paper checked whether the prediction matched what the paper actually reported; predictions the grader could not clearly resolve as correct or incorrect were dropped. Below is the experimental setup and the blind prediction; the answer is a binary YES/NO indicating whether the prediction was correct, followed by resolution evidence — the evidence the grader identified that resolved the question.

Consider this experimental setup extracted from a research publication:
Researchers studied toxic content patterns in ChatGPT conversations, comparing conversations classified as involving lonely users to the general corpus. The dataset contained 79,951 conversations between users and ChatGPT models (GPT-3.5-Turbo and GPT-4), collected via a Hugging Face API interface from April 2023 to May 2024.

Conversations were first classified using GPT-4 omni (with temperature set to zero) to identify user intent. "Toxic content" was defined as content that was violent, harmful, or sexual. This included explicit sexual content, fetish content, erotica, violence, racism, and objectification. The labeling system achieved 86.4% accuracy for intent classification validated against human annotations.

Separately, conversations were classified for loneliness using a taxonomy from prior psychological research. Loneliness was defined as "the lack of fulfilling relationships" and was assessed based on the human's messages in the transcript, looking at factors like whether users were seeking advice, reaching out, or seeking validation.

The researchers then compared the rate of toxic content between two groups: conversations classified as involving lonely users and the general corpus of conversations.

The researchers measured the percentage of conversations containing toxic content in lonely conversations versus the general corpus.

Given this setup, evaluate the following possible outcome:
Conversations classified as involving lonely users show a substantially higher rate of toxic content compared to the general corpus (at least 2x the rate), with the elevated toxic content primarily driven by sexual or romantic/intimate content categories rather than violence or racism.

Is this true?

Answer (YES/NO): YES